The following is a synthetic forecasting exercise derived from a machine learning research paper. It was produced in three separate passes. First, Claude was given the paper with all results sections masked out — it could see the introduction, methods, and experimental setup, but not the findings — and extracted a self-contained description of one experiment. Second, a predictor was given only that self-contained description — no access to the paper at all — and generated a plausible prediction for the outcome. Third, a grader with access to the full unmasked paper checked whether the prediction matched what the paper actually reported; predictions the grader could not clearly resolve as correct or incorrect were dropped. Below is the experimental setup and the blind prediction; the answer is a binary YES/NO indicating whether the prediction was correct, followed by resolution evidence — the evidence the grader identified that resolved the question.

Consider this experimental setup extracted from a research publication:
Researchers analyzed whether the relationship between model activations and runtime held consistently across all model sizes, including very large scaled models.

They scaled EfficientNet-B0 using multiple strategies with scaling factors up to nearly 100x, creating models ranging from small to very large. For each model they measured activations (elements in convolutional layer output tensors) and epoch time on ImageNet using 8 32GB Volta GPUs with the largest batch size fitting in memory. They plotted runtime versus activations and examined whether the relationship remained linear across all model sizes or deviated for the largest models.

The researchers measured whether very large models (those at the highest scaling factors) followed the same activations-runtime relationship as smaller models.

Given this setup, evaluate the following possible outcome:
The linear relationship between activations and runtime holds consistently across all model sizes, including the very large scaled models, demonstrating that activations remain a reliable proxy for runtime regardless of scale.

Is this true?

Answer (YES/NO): NO